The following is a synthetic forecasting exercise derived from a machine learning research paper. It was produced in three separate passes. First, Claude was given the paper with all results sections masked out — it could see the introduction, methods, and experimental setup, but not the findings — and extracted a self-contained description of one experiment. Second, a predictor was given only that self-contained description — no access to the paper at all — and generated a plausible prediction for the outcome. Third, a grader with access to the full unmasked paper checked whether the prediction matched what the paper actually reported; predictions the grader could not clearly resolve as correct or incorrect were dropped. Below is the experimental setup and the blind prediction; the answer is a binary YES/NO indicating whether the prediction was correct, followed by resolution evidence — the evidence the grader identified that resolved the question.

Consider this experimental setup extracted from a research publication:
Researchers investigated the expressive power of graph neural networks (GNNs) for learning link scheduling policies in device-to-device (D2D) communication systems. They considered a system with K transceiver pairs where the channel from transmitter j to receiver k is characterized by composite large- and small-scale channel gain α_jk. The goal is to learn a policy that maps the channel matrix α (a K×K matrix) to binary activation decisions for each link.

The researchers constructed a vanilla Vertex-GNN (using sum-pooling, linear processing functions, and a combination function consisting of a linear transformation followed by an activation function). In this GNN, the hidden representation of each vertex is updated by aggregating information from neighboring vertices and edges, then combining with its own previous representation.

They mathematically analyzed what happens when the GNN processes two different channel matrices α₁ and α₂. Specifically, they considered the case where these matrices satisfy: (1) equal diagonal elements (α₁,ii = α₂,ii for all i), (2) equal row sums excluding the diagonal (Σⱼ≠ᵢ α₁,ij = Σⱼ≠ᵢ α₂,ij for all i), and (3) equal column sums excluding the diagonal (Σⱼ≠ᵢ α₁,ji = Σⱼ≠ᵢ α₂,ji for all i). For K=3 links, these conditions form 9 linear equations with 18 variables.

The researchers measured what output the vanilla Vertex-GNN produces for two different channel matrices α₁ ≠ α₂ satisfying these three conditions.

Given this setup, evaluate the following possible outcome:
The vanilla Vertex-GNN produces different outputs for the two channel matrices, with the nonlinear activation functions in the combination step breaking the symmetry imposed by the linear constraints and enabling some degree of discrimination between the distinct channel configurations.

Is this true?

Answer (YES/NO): NO